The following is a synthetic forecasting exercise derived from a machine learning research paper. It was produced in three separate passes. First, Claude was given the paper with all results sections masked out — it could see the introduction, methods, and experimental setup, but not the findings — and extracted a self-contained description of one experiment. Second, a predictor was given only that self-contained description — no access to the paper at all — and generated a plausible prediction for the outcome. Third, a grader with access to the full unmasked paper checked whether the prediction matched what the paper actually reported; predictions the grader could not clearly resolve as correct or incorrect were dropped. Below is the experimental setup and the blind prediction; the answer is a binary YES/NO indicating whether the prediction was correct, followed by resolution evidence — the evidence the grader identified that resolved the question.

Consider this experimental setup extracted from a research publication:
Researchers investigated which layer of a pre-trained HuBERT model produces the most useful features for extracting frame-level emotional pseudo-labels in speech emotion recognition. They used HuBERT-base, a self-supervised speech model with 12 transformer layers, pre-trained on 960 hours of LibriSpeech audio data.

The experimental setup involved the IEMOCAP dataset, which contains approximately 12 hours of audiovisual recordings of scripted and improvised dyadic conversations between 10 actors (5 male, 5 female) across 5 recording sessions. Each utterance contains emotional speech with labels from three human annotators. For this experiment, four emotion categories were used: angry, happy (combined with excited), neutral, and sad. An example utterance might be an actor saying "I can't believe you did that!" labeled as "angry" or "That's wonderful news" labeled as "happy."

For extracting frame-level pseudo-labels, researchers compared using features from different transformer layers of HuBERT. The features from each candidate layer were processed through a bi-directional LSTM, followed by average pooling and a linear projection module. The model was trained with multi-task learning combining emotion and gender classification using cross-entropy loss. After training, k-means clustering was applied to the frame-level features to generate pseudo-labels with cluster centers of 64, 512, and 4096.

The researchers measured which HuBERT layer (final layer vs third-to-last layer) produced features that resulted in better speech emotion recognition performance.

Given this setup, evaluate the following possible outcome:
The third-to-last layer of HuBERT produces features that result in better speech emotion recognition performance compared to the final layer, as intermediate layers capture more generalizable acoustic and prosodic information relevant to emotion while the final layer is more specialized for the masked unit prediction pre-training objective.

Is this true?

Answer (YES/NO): YES